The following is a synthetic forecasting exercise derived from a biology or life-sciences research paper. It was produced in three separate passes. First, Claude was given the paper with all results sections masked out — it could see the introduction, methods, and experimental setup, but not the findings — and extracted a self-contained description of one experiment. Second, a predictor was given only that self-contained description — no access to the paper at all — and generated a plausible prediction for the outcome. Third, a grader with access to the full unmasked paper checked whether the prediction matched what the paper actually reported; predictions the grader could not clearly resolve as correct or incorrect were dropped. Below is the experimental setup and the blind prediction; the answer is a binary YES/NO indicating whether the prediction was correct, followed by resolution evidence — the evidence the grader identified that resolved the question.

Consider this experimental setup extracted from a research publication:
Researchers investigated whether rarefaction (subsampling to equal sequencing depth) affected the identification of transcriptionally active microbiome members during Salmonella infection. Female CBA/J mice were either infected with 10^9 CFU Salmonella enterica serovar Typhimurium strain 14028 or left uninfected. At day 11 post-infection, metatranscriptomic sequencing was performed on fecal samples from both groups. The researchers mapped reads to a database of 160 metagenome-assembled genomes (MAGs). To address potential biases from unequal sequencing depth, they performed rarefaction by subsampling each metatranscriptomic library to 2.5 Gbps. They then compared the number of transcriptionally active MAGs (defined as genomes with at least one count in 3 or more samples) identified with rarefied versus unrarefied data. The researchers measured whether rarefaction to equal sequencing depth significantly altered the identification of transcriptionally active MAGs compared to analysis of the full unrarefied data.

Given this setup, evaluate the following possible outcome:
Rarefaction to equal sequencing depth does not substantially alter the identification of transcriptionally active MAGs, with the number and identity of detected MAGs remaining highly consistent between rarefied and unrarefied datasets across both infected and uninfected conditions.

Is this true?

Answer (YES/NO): NO